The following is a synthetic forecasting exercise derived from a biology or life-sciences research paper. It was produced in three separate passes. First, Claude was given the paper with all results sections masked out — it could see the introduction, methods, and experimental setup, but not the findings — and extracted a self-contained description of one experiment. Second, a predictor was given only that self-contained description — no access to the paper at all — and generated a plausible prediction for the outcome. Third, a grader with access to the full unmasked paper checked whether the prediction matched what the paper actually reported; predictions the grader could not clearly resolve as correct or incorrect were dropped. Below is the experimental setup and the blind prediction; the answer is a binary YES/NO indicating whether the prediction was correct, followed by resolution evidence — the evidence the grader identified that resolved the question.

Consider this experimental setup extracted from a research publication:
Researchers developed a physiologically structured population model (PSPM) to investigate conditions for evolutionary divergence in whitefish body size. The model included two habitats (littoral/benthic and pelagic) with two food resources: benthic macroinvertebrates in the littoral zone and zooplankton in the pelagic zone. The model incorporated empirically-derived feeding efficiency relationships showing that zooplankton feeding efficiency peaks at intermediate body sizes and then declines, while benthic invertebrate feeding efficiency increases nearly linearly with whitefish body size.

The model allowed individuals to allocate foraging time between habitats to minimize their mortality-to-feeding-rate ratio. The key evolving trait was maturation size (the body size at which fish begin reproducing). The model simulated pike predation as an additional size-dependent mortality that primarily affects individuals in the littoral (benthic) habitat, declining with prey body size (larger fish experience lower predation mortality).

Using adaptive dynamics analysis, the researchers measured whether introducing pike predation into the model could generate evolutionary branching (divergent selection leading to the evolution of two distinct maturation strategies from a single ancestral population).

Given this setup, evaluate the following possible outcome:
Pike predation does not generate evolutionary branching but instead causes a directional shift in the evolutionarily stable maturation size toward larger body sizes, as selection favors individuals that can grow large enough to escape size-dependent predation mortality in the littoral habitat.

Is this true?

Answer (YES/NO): NO